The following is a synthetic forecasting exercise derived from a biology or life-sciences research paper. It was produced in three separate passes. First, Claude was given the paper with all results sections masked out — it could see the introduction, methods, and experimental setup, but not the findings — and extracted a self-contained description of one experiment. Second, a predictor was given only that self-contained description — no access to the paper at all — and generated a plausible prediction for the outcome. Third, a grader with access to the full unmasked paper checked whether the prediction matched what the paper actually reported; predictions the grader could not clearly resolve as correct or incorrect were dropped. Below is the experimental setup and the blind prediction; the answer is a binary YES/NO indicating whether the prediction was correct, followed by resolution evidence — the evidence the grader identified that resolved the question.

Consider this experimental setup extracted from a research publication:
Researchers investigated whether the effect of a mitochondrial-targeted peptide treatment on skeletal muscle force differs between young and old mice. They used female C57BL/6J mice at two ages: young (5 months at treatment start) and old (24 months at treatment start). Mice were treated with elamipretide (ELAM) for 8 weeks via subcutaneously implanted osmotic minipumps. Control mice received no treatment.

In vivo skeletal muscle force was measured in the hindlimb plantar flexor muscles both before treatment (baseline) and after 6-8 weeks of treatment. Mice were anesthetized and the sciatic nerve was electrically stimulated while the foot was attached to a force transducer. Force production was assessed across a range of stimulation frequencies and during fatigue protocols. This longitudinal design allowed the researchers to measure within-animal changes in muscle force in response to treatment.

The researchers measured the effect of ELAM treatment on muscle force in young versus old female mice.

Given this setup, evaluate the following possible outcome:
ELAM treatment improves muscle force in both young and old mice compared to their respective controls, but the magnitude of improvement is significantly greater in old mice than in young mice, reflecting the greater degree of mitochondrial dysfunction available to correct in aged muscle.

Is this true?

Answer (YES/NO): NO